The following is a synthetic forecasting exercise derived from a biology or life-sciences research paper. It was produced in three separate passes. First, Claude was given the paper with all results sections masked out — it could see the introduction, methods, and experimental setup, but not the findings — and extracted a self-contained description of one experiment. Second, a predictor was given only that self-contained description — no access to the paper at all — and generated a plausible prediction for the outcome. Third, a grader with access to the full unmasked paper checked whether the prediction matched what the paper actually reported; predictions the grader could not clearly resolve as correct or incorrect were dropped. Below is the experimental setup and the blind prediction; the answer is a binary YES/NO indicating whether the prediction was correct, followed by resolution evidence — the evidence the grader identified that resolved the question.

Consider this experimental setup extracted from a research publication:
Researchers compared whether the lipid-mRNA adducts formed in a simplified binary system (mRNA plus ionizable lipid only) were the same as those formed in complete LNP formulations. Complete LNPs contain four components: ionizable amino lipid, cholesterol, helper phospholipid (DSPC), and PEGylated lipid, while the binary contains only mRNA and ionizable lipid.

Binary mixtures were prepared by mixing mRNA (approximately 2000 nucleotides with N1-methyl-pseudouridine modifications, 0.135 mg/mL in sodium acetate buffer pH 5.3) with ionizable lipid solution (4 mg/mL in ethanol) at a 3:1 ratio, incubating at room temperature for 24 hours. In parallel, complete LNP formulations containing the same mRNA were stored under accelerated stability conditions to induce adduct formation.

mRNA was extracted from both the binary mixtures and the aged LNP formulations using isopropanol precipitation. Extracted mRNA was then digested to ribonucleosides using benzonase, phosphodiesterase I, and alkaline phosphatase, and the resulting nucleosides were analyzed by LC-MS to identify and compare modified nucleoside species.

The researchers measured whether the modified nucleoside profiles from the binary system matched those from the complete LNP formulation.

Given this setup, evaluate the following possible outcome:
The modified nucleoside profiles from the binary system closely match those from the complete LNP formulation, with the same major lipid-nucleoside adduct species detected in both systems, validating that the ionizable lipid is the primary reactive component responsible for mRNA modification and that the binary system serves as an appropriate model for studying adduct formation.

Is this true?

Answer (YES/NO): YES